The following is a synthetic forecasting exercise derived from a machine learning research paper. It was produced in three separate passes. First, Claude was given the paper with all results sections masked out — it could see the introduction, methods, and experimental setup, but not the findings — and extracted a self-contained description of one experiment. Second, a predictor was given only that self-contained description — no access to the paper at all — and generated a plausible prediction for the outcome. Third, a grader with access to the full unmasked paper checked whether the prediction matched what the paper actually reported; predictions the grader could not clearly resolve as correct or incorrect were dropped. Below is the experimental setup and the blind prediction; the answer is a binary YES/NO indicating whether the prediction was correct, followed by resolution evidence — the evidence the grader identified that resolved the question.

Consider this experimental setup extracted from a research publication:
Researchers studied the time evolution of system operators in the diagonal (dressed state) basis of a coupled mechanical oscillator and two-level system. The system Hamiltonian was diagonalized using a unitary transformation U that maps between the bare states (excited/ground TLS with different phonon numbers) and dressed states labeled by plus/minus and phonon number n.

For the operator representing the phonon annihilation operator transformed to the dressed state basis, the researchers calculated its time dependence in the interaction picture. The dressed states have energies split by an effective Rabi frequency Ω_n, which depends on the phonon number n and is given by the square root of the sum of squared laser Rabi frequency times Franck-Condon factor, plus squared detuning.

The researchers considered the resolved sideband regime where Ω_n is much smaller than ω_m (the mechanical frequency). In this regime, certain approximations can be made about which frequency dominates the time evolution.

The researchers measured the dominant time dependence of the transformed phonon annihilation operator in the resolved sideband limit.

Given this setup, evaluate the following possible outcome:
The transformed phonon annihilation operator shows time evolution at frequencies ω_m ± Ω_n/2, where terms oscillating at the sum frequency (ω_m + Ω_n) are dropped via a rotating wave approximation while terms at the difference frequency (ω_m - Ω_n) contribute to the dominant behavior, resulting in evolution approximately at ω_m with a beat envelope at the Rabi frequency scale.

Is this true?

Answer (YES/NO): NO